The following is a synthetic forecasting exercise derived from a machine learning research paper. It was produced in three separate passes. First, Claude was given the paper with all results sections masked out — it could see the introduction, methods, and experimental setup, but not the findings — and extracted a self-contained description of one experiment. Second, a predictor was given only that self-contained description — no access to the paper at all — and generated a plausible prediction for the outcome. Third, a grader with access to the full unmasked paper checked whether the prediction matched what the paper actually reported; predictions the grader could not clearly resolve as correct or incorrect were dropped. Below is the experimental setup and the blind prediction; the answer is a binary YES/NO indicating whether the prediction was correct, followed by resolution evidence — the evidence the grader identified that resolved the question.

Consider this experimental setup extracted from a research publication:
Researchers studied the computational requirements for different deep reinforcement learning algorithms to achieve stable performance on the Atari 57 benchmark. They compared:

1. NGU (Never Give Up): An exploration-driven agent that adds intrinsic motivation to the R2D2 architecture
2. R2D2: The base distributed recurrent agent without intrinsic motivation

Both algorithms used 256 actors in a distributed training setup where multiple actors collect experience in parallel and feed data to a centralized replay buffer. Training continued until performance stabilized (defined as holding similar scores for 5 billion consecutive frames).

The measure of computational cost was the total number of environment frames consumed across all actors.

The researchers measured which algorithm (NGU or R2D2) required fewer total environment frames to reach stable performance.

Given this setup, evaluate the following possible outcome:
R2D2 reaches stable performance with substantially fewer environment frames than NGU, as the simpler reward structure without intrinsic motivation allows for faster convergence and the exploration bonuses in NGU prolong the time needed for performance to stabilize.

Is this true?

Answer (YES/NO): NO